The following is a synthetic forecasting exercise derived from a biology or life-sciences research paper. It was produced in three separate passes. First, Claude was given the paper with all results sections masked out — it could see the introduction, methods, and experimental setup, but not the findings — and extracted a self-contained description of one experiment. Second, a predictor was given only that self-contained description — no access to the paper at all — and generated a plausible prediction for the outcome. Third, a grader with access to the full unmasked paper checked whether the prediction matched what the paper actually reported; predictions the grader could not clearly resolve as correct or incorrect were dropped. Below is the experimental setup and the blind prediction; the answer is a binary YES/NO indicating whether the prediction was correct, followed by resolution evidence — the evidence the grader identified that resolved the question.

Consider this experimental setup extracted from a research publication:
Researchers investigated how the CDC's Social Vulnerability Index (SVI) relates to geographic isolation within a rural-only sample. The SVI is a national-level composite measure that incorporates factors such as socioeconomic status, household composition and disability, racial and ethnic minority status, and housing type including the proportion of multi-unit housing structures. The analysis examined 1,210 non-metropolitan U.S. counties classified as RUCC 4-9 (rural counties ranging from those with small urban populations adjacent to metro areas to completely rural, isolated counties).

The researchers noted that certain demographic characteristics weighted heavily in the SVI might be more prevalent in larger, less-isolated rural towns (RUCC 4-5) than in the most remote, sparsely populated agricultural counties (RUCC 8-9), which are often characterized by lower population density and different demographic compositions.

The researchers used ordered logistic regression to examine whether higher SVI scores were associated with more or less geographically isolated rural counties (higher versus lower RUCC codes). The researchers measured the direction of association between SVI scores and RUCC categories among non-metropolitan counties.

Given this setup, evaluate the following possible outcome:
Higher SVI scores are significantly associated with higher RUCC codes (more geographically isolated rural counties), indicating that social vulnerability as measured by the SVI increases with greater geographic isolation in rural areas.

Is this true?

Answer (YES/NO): NO